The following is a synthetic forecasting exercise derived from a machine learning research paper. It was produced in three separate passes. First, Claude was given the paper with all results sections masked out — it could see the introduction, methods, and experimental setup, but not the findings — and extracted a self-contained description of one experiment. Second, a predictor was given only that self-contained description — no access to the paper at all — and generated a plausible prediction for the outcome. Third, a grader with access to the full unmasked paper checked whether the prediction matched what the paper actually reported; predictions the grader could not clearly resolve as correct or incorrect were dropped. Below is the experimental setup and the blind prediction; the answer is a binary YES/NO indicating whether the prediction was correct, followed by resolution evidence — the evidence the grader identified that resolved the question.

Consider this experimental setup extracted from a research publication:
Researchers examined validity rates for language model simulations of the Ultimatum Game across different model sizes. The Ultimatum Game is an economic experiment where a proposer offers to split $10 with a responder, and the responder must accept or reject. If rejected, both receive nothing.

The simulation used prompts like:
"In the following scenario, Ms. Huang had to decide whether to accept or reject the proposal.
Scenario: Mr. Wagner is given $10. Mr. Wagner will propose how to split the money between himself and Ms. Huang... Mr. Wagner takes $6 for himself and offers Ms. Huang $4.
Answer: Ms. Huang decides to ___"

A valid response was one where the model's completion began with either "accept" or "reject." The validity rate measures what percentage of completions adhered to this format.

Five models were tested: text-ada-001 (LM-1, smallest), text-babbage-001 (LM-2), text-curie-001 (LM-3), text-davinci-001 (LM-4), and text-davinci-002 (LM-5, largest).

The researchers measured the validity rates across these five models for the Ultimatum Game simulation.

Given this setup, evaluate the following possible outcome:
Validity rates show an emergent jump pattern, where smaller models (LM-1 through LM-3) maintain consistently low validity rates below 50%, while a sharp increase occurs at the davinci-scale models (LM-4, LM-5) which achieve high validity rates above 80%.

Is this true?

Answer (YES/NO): NO